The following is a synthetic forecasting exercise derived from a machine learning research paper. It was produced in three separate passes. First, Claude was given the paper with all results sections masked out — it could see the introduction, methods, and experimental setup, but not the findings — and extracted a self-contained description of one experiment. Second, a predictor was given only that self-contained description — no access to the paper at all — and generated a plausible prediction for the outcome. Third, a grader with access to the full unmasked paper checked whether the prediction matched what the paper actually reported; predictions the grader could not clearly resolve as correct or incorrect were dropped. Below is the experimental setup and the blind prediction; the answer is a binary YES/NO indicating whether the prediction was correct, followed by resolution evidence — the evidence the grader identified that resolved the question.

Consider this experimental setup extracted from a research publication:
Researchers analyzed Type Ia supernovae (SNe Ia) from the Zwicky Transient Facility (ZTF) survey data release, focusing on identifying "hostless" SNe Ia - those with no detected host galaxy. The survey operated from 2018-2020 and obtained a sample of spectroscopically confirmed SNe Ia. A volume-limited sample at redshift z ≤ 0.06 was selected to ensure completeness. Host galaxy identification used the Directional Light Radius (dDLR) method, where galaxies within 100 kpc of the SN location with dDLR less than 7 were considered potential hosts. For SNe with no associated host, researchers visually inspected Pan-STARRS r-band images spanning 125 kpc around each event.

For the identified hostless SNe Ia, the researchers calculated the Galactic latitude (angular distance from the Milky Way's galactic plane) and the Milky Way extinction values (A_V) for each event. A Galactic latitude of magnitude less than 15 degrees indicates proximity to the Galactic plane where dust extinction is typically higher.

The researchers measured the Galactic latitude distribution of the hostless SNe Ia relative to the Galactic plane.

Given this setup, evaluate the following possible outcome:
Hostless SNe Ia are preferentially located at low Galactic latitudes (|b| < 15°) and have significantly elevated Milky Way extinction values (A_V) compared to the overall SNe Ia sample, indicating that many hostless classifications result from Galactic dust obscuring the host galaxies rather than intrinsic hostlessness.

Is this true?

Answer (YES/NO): YES